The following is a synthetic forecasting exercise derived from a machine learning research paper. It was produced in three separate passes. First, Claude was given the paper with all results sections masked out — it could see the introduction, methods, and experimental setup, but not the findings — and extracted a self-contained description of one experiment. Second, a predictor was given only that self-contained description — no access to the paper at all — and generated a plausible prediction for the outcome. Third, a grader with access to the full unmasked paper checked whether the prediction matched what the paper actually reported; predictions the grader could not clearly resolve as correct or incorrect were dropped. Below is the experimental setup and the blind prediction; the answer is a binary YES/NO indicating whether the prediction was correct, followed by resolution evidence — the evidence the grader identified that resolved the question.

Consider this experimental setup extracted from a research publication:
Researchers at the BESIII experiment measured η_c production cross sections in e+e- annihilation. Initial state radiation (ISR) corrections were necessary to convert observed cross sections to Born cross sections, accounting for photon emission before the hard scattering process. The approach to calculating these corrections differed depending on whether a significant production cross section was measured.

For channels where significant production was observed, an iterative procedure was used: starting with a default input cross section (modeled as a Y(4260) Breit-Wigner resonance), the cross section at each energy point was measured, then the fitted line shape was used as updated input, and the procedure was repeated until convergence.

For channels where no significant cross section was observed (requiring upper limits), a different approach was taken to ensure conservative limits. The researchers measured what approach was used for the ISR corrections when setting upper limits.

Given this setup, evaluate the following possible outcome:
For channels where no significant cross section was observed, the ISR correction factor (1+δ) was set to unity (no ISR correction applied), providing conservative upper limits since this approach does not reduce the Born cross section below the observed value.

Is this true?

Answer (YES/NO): NO